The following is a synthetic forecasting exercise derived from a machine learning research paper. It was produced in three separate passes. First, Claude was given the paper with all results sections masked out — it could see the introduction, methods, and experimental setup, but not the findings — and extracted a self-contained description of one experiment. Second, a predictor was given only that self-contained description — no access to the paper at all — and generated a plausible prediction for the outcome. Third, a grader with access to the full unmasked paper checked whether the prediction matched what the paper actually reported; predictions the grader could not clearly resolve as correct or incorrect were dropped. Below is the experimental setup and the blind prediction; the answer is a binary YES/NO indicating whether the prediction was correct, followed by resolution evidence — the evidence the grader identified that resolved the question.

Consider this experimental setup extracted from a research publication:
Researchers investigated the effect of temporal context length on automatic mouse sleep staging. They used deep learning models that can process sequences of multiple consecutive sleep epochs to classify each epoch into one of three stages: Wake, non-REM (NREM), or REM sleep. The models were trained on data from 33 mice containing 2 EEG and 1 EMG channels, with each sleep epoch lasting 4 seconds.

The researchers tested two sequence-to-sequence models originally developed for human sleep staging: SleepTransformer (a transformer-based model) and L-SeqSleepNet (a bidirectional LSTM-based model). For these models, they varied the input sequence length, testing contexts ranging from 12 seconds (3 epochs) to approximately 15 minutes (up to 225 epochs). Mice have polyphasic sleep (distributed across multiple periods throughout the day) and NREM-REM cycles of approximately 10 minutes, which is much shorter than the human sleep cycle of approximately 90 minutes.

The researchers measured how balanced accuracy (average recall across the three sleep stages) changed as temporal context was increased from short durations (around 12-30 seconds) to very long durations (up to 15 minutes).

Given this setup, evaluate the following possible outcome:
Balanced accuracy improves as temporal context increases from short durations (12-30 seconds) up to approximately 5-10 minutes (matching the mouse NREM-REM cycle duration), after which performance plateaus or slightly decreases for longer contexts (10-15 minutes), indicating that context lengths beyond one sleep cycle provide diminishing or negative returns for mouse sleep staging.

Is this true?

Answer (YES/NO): NO